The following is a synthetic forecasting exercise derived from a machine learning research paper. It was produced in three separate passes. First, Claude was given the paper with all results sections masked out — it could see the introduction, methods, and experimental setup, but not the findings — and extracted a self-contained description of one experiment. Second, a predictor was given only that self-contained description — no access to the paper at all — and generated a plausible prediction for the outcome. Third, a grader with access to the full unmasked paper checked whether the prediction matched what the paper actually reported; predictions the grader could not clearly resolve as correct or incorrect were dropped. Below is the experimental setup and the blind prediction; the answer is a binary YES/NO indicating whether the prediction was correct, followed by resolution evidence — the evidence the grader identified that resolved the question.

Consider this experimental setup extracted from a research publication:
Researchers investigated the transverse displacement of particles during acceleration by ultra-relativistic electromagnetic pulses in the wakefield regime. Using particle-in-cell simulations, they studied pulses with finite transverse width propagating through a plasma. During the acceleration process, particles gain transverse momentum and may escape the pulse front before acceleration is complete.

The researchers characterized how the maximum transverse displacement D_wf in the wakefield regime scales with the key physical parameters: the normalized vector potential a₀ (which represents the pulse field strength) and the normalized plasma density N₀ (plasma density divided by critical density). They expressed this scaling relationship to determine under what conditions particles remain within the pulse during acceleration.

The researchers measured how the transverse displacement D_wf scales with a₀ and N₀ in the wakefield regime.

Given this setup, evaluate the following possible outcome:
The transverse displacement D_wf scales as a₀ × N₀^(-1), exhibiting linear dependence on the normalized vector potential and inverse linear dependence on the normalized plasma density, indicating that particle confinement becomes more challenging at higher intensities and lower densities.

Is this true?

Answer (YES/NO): NO